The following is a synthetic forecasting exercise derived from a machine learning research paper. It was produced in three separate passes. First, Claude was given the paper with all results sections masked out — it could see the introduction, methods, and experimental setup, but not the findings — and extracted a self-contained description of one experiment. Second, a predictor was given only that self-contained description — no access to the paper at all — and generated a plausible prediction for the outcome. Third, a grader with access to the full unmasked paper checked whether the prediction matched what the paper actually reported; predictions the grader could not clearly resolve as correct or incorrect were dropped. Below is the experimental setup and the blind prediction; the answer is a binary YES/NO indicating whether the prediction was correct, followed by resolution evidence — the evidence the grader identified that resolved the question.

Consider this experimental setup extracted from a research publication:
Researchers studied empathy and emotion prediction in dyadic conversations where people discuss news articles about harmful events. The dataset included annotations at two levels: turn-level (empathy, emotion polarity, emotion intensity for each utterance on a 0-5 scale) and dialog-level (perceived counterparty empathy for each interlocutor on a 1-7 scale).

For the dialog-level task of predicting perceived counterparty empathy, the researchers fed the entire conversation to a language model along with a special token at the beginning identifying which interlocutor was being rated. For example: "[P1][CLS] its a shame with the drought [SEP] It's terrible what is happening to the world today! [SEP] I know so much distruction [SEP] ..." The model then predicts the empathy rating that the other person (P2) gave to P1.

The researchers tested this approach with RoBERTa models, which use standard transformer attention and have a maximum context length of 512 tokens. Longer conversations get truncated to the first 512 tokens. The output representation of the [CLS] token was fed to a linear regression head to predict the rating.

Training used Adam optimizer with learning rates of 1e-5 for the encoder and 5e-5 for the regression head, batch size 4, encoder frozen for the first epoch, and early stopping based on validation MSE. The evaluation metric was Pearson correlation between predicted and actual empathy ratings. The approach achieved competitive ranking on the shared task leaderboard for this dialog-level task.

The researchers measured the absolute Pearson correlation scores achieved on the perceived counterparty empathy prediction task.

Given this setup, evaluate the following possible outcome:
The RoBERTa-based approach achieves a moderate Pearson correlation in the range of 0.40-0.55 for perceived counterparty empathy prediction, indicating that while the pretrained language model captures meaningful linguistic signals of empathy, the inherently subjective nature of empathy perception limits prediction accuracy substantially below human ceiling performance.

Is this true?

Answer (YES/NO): NO